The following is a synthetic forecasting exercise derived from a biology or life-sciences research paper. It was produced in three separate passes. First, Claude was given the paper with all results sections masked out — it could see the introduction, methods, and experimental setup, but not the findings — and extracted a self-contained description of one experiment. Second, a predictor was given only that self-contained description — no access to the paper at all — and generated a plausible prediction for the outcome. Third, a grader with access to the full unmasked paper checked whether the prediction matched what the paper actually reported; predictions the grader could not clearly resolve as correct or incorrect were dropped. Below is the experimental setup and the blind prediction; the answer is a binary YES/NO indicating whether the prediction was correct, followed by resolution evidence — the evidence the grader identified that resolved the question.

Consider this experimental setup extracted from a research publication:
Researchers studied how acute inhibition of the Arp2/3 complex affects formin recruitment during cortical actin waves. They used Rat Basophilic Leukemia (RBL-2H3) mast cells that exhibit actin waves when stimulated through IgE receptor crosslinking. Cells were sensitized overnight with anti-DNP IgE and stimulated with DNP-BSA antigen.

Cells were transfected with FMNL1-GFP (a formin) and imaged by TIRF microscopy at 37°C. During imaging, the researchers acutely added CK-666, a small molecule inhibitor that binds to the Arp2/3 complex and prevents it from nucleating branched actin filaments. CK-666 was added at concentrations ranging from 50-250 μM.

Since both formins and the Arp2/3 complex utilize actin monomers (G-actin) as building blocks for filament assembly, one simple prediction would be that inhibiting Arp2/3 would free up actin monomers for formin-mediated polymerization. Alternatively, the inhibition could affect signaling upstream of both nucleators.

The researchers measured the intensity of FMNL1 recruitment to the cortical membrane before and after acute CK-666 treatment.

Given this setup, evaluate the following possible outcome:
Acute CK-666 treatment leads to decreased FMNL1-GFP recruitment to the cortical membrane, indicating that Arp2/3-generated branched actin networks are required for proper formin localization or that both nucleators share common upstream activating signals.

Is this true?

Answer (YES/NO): NO